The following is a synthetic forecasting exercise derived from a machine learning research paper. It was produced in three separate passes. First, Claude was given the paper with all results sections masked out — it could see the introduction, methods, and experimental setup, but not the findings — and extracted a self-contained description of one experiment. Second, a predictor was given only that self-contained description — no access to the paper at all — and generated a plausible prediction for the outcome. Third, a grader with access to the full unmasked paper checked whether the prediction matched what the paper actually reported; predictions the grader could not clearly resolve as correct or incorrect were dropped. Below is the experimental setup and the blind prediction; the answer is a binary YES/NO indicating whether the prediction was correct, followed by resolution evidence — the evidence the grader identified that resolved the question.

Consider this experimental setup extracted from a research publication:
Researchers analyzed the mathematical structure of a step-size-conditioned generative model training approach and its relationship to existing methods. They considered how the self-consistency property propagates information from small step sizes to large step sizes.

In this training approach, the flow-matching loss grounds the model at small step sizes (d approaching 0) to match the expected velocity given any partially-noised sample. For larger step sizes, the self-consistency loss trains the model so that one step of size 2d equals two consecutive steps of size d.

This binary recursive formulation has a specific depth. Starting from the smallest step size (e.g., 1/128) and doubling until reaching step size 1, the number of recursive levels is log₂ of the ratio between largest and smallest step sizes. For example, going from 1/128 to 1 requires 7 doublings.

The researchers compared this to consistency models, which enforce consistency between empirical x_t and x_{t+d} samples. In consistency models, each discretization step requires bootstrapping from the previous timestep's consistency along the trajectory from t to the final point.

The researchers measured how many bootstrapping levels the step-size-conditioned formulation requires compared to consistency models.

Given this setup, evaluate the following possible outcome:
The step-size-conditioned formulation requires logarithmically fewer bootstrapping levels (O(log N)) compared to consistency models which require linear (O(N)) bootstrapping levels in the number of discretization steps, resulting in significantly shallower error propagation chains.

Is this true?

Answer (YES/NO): YES